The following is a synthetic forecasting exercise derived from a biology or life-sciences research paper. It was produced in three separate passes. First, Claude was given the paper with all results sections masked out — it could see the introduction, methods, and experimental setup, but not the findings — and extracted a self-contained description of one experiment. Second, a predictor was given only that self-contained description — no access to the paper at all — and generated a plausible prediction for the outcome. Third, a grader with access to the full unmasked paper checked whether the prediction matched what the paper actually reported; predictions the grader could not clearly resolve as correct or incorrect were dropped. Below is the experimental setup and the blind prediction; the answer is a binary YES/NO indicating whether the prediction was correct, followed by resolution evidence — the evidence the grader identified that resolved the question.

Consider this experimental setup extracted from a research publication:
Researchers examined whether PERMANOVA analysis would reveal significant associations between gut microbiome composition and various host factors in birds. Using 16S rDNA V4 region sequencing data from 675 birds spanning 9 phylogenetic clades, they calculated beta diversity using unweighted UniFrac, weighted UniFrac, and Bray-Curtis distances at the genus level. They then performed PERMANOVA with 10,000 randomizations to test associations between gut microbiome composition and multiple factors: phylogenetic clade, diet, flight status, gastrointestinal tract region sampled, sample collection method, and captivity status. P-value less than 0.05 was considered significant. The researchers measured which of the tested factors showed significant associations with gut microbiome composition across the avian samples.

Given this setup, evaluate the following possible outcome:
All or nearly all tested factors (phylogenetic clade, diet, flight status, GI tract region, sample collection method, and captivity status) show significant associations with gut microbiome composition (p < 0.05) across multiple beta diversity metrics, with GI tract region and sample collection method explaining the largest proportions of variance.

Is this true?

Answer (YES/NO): NO